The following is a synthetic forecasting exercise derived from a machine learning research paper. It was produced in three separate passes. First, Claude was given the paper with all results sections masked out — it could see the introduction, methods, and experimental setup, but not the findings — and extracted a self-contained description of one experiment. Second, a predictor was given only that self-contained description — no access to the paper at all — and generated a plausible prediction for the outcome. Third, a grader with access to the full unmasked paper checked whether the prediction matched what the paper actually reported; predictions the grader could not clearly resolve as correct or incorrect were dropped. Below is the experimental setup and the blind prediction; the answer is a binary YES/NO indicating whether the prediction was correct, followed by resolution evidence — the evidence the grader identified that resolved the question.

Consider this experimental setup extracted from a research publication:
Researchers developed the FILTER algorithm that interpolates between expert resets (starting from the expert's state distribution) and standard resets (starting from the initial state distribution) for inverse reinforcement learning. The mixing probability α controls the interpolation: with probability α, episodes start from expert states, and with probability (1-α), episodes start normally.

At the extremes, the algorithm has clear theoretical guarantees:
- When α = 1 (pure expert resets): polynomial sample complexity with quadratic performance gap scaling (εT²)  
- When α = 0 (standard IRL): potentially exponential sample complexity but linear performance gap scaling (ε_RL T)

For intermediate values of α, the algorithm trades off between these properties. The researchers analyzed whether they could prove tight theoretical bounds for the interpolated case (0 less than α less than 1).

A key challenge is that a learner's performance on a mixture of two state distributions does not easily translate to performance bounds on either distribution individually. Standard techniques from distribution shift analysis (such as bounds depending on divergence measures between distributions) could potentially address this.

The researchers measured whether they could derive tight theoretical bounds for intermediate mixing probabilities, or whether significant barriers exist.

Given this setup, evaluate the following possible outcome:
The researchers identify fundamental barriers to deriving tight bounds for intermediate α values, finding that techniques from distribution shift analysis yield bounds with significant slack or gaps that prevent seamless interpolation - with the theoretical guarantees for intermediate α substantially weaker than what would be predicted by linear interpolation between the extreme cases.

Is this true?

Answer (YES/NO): YES